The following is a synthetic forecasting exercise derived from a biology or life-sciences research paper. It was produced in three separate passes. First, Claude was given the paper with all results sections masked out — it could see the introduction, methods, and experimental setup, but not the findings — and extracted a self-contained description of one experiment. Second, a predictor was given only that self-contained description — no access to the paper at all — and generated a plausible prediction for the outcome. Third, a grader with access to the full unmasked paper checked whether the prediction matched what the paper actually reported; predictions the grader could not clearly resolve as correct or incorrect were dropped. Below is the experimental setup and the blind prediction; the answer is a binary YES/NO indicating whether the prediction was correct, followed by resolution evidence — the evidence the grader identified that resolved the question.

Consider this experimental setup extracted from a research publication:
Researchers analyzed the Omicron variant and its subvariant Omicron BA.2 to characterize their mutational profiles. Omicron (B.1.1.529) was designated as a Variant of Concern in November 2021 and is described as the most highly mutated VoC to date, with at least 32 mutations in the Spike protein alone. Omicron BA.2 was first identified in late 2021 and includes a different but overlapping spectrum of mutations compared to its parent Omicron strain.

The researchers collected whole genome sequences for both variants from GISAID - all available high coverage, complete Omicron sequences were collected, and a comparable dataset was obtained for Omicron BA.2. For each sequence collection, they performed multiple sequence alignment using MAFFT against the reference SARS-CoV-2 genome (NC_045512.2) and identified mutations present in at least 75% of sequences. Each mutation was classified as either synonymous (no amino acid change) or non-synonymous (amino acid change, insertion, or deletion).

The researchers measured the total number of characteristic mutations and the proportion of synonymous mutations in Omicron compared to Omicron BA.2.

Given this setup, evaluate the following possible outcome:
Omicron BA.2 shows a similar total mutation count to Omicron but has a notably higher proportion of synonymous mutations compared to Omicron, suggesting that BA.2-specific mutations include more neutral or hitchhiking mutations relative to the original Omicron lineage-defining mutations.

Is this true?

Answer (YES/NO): NO